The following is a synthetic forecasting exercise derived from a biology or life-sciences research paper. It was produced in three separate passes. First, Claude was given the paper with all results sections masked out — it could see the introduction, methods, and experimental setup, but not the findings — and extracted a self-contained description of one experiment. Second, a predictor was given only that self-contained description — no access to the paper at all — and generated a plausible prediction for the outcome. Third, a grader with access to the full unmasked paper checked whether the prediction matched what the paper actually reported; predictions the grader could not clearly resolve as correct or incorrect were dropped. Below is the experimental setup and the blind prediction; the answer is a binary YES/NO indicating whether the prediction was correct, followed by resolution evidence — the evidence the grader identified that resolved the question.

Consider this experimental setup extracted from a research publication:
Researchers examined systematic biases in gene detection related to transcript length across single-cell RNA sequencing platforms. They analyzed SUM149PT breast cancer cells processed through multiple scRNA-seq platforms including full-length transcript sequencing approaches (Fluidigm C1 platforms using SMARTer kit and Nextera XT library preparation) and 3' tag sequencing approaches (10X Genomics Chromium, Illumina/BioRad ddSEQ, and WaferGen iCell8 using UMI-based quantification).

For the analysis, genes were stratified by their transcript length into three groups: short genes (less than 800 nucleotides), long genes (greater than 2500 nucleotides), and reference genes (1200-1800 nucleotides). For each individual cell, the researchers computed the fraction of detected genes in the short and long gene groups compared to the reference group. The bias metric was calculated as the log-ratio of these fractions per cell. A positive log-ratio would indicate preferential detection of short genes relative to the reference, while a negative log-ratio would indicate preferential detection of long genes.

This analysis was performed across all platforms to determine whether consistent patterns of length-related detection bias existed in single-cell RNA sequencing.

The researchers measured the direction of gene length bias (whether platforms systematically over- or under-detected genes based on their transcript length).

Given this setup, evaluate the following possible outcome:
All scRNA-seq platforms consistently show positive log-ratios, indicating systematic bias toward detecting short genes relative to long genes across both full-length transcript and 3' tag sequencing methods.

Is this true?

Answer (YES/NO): NO